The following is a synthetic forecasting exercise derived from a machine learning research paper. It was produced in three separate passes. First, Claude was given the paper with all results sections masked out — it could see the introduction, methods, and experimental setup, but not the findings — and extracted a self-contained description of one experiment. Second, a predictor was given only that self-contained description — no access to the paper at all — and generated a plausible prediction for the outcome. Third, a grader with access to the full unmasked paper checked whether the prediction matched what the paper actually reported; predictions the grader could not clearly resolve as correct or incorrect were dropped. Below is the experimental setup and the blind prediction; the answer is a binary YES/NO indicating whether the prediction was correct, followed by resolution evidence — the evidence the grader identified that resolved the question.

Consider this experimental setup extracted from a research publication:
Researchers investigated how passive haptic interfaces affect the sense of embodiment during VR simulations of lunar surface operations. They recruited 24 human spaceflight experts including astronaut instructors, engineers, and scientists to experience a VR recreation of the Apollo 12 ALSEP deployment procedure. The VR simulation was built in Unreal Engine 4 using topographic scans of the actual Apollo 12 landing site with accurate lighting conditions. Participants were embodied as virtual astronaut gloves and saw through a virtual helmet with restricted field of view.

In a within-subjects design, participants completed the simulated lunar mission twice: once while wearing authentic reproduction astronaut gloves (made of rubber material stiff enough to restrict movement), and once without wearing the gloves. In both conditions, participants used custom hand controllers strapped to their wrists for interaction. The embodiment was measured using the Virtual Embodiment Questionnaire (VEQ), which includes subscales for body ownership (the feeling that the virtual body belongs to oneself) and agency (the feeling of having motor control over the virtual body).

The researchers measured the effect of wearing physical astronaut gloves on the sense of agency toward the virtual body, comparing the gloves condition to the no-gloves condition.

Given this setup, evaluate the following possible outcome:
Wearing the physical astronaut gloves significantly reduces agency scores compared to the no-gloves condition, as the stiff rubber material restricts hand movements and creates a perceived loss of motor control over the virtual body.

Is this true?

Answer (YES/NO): NO